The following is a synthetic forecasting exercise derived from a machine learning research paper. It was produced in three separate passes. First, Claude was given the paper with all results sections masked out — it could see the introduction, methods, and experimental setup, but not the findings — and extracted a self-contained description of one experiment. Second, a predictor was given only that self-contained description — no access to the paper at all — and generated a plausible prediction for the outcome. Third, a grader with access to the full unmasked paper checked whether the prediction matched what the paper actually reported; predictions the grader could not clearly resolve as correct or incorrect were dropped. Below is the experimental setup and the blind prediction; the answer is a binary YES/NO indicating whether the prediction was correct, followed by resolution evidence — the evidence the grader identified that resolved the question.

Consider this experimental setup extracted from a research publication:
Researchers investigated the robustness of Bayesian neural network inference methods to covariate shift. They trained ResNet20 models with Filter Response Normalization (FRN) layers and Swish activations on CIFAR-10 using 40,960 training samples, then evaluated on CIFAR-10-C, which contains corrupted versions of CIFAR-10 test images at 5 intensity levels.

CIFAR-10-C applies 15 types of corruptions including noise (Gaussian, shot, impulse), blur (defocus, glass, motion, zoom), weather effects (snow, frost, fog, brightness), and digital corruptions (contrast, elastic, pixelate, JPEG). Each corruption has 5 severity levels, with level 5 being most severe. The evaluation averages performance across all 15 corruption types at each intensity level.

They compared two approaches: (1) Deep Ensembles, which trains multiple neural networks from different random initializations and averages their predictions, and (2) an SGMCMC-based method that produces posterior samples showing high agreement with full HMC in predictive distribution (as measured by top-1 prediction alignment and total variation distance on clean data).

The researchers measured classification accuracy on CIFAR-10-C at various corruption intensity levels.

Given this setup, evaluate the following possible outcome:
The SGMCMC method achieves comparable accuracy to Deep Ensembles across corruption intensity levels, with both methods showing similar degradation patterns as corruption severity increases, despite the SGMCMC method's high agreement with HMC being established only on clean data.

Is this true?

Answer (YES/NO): NO